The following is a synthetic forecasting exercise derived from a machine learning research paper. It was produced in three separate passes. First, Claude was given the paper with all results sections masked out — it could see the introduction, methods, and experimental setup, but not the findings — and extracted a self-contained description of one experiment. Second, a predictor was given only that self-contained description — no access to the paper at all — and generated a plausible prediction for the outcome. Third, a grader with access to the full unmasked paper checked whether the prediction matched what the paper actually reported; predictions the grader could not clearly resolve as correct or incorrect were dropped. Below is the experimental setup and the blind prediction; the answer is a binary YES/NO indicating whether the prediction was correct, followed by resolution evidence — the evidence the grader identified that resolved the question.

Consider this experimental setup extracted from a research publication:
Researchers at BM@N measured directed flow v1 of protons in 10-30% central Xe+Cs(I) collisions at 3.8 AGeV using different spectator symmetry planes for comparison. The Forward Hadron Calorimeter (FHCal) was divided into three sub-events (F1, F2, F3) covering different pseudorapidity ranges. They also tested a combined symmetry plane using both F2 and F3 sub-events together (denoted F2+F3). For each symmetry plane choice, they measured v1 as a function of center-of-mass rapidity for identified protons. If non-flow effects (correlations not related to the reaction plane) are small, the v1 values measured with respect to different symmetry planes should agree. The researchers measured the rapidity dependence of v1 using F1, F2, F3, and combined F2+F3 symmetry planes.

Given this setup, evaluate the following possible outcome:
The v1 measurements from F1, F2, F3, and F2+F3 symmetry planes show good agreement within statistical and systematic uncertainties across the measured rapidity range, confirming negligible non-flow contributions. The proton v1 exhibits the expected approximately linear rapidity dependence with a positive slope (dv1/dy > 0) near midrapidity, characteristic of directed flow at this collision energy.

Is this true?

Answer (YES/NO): NO